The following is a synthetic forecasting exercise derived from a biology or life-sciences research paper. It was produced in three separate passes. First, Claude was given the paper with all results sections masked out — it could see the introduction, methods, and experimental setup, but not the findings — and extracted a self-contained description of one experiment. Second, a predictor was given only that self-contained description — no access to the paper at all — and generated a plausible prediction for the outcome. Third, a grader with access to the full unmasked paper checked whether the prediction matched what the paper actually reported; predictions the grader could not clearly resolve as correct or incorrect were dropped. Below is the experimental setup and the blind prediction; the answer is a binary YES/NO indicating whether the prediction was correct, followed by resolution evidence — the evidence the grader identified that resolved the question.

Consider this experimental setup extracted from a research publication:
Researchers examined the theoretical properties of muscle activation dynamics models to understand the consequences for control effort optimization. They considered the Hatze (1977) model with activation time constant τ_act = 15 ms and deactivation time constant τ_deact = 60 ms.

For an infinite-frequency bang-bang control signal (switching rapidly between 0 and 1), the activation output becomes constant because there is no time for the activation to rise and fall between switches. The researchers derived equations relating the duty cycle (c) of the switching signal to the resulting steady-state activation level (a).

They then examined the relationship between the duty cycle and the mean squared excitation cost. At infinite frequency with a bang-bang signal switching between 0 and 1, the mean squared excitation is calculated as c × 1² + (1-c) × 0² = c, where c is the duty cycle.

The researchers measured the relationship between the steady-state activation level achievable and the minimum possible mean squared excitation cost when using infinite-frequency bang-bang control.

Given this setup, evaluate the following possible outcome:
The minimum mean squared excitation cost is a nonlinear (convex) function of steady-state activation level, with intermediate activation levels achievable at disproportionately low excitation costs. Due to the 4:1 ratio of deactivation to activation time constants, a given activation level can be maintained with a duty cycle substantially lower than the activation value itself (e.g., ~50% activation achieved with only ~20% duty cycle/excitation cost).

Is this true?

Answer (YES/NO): YES